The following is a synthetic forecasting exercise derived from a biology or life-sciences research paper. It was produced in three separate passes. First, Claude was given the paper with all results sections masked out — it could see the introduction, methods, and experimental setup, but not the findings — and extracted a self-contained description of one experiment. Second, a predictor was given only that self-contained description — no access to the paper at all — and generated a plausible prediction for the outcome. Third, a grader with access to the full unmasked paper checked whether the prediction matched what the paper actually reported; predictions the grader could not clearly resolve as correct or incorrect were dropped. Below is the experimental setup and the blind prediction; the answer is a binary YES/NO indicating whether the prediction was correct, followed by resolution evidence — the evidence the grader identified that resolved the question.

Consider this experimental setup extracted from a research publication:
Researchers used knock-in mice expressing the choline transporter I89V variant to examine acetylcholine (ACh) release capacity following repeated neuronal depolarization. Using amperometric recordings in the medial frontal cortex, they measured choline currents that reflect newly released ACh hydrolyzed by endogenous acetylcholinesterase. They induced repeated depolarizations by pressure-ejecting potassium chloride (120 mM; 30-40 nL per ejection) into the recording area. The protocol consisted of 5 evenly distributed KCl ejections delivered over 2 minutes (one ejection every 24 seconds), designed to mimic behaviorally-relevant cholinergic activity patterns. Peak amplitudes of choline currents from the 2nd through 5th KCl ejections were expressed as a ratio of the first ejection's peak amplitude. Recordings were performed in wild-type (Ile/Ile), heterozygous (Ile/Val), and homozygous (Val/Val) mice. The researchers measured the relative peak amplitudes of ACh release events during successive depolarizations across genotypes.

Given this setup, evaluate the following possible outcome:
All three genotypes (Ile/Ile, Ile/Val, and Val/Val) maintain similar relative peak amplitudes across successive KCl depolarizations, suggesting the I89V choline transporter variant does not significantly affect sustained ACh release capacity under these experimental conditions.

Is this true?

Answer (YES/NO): NO